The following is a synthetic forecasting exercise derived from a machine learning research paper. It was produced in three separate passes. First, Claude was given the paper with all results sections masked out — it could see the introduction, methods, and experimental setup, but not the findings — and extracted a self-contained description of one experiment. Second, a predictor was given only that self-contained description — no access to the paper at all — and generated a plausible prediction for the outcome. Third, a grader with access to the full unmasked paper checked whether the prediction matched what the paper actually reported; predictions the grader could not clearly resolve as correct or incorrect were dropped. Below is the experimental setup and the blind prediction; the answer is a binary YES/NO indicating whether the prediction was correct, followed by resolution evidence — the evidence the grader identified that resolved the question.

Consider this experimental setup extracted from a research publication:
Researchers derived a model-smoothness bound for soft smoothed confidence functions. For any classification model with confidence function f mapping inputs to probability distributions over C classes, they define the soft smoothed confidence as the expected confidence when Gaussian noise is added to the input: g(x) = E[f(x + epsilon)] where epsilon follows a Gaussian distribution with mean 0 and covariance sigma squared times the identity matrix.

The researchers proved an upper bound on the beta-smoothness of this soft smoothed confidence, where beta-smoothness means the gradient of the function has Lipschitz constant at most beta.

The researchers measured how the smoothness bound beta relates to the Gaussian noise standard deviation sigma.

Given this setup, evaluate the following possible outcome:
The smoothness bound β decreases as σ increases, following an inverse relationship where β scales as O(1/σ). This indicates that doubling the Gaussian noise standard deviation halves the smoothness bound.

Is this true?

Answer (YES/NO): NO